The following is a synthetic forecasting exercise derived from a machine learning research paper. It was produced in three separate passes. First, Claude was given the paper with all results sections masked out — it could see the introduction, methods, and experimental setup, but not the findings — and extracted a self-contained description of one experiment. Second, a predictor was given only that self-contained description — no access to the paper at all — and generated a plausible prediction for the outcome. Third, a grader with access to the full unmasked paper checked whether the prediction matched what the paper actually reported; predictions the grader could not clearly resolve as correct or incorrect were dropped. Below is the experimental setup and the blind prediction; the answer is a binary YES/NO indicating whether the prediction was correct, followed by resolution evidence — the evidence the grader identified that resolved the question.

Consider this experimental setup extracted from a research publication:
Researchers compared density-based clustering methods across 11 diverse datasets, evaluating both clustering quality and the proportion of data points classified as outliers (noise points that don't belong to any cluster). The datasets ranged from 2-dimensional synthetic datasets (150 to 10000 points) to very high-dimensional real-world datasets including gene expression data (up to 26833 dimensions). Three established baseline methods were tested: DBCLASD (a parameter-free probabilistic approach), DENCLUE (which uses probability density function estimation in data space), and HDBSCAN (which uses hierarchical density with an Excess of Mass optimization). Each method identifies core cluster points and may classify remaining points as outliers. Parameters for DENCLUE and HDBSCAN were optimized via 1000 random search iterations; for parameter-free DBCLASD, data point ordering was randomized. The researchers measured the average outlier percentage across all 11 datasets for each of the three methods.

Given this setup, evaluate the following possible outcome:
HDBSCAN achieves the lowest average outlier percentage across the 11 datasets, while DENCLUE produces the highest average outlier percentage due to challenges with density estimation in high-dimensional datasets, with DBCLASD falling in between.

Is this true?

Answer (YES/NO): NO